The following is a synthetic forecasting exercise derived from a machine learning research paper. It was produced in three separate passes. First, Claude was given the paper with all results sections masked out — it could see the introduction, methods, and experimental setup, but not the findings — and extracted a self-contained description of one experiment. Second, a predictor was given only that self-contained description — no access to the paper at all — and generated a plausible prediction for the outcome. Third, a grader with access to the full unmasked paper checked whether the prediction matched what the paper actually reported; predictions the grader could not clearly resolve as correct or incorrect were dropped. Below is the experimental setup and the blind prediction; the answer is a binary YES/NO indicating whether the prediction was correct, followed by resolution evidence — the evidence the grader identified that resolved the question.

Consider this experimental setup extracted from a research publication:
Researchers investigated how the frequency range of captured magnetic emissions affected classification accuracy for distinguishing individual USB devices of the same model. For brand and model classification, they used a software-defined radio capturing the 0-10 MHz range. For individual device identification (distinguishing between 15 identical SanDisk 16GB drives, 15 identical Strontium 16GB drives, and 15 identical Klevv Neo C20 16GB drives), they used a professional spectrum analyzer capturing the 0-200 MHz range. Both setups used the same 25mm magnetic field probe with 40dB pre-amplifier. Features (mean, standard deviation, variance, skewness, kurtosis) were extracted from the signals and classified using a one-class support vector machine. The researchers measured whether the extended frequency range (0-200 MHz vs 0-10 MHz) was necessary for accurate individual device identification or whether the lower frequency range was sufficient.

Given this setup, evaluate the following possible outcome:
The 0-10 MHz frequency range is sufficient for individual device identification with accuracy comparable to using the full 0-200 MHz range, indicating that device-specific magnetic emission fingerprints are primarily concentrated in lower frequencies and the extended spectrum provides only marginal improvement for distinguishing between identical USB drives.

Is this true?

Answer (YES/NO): NO